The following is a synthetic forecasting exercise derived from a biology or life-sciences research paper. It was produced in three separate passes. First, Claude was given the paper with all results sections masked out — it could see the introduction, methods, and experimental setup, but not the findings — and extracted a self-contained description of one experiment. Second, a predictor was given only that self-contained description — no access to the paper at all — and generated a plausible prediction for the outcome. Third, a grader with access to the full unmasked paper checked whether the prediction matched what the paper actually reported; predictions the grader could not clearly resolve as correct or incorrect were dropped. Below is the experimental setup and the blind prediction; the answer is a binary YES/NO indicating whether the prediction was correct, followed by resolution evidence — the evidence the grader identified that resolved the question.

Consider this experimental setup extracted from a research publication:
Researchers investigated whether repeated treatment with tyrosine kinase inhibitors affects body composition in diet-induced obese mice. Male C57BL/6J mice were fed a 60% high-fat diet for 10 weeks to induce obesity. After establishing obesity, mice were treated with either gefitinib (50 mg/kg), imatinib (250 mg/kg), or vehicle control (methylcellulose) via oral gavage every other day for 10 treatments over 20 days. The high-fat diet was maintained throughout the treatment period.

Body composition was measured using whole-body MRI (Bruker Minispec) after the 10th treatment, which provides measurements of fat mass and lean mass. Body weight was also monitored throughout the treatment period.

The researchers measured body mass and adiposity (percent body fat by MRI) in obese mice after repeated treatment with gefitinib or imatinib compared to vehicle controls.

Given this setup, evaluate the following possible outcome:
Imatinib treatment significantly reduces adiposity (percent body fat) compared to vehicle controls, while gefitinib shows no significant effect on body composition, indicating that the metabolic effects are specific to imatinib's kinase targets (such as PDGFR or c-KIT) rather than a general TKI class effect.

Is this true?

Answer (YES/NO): NO